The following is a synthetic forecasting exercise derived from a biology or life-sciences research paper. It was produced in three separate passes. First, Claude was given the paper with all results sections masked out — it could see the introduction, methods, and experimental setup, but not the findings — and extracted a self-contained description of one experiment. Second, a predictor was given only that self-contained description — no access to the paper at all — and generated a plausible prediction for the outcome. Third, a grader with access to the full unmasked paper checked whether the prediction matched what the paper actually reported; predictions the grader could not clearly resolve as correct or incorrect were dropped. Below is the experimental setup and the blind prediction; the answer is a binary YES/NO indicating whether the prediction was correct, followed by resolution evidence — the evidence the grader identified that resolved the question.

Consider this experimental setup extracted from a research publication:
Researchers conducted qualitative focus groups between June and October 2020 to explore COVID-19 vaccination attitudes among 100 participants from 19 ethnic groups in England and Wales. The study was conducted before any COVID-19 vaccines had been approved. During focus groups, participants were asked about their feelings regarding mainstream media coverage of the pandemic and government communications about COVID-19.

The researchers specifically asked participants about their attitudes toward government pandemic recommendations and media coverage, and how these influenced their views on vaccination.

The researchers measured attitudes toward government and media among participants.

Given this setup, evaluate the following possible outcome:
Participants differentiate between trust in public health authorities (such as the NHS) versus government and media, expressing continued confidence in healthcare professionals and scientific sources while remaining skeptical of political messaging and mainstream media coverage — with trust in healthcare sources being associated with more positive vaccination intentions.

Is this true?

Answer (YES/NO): NO